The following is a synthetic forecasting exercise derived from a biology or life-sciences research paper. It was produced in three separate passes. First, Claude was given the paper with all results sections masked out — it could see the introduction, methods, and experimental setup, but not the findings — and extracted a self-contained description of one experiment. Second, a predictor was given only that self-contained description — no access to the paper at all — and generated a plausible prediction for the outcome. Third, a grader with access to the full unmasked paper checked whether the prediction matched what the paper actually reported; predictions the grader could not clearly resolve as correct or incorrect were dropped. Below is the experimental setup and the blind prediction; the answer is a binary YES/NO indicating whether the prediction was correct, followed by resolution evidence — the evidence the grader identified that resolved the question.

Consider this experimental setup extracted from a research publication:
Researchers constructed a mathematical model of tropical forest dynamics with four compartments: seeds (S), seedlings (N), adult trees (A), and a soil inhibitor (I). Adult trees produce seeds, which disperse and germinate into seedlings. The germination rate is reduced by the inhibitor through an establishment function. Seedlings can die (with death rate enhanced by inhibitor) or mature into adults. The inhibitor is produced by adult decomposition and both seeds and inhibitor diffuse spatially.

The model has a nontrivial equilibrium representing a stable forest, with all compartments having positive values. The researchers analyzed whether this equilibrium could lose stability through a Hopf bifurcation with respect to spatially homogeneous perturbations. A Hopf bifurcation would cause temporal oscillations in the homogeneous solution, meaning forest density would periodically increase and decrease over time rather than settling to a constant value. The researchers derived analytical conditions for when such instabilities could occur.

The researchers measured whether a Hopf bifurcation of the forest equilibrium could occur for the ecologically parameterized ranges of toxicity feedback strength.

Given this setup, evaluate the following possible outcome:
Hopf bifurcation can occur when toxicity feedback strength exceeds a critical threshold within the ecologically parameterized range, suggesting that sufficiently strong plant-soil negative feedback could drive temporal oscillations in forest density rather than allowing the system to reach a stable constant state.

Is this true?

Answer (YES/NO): NO